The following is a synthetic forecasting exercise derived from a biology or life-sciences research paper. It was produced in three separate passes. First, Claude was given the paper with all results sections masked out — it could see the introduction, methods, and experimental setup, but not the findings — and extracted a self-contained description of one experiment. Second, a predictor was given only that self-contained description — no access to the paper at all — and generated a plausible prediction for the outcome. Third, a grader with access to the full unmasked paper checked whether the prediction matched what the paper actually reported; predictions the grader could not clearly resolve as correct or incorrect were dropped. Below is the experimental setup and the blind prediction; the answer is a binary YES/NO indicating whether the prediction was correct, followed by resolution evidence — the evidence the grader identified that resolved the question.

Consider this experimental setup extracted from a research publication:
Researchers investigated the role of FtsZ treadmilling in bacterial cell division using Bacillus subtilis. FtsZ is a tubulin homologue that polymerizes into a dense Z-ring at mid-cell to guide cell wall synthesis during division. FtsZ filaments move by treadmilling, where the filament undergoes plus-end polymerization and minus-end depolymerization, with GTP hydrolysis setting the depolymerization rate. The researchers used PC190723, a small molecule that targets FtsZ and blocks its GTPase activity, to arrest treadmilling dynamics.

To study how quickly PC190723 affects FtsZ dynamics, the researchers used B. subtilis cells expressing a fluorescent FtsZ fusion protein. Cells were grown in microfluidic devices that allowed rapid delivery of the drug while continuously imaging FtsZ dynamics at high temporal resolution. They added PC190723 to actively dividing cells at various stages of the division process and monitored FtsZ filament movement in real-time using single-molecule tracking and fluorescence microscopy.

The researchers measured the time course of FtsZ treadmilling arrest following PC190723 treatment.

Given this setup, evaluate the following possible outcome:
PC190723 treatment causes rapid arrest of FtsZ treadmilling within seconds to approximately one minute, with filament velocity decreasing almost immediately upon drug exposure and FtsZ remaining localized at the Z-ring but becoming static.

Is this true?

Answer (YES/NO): YES